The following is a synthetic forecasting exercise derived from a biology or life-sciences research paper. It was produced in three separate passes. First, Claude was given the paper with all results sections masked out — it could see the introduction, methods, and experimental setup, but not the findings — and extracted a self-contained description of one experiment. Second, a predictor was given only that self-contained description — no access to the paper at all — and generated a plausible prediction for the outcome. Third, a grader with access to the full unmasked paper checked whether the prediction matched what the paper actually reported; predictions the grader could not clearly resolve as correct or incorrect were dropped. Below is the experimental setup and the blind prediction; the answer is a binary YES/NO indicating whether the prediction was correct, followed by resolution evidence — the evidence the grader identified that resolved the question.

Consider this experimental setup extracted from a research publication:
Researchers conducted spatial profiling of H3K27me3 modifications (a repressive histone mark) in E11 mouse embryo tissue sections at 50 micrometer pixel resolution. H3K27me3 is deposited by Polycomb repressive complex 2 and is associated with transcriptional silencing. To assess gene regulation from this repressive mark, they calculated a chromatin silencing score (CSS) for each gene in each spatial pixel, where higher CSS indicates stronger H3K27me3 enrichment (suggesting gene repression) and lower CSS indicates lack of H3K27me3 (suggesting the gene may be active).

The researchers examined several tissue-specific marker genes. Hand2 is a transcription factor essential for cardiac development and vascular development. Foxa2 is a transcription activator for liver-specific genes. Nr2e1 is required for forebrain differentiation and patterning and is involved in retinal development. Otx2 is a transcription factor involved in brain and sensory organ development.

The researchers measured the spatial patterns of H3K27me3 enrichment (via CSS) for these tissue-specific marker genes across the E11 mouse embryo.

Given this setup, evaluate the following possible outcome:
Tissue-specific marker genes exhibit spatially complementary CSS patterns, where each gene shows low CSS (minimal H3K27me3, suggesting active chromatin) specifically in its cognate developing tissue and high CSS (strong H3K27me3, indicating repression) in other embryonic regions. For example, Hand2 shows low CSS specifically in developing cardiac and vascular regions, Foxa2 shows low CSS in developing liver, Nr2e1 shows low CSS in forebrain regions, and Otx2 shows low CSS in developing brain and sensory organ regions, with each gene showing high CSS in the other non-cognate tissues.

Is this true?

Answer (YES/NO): YES